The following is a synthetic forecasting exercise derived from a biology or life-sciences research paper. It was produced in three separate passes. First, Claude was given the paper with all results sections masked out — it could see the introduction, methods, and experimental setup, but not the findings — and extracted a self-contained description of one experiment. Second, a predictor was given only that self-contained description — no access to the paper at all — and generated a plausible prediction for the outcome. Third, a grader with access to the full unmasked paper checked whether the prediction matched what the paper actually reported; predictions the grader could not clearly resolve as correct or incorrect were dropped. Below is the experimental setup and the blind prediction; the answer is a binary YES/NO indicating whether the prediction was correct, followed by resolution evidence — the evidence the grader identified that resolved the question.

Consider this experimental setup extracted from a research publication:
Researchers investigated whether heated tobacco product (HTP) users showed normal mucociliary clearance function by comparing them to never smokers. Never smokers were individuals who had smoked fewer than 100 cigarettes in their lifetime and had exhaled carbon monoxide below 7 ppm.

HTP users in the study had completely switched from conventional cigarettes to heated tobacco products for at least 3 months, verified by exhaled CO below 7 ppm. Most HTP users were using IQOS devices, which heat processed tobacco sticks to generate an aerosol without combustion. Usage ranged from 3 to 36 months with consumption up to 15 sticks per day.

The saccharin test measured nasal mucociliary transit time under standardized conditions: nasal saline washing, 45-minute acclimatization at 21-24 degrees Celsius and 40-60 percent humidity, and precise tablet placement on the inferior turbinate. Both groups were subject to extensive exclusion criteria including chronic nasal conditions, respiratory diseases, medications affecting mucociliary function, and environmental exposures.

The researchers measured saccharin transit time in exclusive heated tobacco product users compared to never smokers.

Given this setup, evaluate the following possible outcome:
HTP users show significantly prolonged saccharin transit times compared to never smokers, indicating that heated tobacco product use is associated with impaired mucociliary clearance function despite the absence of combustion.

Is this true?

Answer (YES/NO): NO